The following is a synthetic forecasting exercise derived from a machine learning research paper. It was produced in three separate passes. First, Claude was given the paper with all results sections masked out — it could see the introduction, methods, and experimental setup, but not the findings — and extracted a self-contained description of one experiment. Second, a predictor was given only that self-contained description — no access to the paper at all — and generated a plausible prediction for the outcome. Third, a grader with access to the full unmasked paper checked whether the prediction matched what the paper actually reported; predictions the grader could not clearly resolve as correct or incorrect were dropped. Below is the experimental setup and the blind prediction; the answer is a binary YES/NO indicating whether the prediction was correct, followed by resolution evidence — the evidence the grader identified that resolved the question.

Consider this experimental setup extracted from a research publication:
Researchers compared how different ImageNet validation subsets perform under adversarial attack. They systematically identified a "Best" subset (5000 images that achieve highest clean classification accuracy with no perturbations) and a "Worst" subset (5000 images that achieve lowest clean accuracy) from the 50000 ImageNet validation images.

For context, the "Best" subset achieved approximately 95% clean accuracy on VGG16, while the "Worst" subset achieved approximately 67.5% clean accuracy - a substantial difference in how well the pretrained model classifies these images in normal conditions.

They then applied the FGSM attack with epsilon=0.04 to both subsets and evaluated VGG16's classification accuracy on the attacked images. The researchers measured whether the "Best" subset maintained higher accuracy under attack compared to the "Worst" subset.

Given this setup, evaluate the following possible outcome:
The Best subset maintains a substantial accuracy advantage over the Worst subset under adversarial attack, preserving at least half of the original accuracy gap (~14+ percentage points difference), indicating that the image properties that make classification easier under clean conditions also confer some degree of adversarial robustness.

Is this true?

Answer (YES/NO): NO